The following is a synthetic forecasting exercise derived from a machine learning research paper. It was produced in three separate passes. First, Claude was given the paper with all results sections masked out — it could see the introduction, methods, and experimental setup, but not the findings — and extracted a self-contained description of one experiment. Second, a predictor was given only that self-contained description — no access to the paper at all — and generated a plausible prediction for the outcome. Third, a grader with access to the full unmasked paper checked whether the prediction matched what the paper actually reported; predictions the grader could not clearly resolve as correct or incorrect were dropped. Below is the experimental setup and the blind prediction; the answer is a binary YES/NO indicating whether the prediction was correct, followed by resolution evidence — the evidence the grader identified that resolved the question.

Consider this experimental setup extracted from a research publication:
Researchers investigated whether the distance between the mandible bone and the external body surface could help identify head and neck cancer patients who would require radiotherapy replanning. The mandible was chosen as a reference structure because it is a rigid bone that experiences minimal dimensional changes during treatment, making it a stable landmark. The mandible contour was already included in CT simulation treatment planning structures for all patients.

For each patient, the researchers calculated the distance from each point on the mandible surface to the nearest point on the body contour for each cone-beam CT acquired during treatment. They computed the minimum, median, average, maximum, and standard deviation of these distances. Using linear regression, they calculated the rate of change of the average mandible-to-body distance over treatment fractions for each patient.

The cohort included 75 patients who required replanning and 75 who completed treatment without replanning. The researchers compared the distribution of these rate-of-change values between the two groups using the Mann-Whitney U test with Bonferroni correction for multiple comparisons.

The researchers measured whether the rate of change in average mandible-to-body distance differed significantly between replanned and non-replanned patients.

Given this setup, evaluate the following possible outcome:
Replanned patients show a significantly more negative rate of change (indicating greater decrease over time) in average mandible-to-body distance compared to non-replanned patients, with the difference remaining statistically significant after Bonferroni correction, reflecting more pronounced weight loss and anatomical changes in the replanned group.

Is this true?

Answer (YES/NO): YES